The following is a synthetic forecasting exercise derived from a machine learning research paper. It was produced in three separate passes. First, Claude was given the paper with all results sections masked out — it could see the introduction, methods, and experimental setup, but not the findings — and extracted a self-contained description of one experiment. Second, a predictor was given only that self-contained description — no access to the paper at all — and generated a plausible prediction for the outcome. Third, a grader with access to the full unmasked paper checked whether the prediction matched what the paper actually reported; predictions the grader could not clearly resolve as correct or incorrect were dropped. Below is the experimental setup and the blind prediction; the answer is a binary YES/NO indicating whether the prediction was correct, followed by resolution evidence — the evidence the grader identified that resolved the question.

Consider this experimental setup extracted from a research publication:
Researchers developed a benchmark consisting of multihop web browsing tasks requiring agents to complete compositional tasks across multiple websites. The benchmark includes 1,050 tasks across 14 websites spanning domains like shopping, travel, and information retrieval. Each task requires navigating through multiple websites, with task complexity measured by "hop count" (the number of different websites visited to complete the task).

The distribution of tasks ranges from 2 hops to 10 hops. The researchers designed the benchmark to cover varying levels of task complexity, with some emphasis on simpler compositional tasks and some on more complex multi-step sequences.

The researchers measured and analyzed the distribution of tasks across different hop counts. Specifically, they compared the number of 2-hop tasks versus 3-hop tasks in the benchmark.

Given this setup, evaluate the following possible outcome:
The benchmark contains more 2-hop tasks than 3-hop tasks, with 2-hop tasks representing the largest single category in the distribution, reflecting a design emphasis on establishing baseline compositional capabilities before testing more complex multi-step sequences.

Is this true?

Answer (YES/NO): NO